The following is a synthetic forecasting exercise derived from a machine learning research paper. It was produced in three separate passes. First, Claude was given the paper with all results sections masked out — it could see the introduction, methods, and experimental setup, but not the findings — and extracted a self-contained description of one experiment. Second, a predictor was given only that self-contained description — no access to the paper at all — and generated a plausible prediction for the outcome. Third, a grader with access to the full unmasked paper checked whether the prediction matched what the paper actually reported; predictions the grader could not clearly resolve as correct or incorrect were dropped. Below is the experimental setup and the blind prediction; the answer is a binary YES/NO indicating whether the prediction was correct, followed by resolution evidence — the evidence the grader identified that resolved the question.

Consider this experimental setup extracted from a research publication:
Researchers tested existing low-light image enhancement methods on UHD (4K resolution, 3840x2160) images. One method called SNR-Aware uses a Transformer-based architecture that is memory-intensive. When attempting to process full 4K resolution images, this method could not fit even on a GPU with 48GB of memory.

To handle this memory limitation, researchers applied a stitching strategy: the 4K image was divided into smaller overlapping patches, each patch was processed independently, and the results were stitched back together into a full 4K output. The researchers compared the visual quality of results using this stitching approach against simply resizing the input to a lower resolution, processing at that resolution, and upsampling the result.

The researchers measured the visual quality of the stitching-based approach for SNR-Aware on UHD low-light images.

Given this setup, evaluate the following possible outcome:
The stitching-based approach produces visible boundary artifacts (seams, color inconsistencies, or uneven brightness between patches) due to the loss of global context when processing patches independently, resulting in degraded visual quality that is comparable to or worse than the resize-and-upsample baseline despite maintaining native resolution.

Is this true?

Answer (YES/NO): YES